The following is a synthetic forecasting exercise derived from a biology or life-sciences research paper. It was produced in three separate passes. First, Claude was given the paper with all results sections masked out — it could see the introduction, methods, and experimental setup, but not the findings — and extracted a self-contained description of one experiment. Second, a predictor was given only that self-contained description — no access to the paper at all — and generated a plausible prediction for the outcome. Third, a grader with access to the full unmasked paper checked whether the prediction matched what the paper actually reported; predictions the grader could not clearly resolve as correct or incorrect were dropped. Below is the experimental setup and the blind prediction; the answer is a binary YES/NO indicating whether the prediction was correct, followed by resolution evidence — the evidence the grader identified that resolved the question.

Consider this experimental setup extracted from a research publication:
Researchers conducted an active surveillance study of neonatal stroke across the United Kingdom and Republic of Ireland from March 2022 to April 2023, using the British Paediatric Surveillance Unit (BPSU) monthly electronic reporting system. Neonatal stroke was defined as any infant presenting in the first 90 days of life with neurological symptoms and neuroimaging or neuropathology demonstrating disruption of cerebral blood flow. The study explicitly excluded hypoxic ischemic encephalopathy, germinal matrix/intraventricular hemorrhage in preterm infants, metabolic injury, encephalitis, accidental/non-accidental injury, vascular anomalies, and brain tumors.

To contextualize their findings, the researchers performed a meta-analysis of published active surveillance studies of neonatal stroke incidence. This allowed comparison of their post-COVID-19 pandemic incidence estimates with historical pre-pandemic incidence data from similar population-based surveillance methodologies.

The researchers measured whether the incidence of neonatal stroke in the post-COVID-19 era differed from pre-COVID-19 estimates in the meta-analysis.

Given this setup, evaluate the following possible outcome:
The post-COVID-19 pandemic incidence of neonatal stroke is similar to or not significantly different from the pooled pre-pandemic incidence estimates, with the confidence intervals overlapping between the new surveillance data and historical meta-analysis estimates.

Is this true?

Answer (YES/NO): YES